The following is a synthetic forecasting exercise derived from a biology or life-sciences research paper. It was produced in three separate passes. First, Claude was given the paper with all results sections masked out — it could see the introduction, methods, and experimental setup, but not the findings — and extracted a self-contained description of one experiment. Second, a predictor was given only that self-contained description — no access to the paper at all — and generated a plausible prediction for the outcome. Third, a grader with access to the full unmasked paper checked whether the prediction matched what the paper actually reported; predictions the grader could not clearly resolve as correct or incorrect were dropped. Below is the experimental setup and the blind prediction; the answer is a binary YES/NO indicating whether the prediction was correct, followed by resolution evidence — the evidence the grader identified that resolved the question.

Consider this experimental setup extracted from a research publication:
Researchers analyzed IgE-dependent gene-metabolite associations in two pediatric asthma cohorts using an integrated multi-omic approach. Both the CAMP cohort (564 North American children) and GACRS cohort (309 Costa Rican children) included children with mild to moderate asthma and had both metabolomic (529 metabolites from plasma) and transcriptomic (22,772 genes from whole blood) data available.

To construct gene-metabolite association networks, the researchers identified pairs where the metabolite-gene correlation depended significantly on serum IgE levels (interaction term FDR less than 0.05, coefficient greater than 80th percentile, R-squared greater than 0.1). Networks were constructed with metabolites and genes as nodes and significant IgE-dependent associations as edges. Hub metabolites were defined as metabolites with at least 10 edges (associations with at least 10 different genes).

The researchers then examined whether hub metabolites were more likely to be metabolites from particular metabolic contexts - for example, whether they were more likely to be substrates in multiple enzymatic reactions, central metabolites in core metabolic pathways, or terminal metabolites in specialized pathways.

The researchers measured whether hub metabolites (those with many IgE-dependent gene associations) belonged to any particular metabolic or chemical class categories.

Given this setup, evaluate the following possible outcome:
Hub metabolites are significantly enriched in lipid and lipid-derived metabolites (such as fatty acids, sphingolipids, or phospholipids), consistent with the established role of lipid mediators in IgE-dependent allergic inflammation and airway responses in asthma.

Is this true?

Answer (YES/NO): YES